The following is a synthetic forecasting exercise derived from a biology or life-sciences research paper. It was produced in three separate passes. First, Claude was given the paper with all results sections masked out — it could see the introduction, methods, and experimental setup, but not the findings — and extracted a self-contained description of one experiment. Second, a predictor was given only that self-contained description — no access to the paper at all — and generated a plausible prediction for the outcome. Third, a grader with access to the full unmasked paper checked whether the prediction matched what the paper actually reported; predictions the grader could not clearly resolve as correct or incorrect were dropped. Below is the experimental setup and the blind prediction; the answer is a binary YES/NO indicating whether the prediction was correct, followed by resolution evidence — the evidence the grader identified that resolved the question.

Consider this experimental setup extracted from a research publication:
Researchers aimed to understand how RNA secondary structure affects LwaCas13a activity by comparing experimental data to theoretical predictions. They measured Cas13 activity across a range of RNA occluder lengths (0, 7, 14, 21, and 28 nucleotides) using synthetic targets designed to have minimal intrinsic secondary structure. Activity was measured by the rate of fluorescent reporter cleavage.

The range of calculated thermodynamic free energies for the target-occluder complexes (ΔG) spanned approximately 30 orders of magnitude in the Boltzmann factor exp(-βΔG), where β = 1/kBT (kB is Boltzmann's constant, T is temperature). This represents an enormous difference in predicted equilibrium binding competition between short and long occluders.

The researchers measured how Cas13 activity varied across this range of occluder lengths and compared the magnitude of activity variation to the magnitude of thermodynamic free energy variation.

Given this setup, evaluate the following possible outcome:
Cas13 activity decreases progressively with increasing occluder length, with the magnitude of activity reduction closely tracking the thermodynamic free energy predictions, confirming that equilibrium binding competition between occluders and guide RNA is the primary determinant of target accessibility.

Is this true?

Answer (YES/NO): NO